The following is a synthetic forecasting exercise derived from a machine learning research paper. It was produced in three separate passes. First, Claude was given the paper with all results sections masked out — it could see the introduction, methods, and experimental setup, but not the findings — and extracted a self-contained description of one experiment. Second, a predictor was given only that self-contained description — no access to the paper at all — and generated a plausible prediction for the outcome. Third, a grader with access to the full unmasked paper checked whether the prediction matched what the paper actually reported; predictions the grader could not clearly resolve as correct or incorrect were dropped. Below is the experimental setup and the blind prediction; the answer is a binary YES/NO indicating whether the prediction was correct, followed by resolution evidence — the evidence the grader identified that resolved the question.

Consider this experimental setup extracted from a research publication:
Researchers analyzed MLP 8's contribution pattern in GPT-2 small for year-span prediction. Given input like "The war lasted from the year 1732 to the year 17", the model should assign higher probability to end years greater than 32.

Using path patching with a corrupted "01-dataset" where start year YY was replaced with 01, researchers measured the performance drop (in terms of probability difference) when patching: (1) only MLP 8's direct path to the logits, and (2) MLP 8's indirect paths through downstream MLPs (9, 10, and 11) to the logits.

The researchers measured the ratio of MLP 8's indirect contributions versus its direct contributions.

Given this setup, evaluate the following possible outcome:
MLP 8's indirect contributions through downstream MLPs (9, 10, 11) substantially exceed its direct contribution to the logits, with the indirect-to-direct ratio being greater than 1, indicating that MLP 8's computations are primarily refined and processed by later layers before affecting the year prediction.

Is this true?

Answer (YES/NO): YES